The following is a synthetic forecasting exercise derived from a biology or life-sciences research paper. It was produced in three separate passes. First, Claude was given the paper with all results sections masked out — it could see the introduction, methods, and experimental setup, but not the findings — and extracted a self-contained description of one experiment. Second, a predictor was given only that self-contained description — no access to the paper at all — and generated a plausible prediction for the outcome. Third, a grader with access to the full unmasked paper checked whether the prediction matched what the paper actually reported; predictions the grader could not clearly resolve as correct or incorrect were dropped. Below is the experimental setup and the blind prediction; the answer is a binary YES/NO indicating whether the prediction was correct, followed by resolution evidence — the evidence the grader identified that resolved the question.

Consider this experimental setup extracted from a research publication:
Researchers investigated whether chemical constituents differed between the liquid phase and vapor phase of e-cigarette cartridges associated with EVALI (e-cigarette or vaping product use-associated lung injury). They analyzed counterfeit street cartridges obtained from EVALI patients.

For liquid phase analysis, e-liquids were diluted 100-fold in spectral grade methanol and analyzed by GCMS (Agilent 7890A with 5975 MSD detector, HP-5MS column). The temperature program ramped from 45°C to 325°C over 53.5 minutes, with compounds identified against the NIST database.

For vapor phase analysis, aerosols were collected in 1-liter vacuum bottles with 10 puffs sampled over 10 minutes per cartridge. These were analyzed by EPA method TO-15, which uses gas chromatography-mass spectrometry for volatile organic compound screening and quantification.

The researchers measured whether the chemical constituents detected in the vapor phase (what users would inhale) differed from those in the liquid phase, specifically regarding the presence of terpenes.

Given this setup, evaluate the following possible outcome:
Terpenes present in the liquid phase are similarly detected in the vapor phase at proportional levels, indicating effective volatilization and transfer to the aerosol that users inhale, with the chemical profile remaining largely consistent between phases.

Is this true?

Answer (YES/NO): NO